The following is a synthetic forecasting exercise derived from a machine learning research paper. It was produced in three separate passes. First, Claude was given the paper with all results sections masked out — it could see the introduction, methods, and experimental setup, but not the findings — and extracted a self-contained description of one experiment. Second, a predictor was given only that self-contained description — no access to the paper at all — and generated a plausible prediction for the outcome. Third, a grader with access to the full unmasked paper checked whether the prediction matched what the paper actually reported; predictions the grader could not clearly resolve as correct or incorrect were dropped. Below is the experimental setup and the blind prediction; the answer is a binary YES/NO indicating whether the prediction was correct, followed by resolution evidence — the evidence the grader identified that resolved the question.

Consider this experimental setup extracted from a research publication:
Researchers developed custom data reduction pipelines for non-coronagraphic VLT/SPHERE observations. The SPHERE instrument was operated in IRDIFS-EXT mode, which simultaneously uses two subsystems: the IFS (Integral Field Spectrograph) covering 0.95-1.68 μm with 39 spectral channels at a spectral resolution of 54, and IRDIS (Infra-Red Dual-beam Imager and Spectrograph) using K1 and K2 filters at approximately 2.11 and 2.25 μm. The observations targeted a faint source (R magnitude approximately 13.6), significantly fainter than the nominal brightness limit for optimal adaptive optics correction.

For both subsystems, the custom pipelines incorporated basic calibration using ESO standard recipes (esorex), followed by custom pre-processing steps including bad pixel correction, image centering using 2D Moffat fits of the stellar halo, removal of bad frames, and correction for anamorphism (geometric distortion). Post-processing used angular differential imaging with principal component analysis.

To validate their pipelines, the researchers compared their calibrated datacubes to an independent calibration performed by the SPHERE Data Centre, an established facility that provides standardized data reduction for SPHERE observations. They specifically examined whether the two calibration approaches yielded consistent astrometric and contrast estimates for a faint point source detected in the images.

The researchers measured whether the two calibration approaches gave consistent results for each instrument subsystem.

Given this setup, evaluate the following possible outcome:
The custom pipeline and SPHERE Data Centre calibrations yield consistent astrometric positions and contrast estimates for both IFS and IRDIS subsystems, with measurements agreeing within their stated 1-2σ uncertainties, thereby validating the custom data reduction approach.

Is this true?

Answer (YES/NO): NO